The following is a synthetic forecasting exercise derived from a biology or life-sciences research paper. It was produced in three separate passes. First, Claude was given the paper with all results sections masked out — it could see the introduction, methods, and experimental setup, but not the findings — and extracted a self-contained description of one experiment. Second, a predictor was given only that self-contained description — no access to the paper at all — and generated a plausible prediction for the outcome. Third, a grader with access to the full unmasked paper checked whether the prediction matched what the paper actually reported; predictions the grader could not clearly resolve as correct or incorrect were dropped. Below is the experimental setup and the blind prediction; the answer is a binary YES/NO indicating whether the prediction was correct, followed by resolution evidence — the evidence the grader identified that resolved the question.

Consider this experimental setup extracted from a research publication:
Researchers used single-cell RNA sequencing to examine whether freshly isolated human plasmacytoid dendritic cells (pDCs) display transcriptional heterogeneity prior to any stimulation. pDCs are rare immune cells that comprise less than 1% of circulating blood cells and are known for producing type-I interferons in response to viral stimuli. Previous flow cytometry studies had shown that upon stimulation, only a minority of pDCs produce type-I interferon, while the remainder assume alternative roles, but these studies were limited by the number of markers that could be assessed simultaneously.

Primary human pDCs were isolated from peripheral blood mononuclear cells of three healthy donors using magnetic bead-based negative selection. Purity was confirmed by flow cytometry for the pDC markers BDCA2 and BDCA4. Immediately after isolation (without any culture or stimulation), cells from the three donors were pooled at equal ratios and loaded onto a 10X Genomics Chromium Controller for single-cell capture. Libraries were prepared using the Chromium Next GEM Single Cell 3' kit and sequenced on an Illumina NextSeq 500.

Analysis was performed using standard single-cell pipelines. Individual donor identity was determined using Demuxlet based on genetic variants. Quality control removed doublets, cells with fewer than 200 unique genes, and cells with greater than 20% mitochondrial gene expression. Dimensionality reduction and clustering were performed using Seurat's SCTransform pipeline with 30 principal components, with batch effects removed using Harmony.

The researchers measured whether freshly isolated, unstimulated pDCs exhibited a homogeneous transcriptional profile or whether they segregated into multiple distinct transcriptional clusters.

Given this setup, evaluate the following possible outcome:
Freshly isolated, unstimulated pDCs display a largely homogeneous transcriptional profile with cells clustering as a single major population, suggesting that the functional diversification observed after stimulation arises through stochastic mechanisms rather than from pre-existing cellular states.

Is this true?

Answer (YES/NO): NO